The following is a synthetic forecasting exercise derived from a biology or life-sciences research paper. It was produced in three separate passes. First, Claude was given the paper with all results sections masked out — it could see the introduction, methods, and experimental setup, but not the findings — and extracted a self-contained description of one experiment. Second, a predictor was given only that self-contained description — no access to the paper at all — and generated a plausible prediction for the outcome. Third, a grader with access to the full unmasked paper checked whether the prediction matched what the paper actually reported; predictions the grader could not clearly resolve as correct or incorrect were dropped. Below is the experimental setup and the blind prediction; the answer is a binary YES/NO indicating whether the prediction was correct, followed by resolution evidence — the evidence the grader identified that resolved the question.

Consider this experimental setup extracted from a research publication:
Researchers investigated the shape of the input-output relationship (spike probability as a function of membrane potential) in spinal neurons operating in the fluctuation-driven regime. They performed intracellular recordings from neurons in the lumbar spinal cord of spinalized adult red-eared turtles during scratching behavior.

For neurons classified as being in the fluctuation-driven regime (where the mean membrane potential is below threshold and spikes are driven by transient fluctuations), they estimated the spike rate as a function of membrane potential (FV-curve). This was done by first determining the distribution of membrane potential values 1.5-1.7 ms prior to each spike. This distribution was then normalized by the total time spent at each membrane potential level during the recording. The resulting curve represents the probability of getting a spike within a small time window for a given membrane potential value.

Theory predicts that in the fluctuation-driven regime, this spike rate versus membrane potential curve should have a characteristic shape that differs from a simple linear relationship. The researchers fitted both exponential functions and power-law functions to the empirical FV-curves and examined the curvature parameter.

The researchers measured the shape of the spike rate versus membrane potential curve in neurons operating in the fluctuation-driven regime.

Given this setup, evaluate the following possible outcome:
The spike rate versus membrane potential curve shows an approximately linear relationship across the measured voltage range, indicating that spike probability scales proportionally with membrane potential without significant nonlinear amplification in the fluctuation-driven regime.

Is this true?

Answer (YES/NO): NO